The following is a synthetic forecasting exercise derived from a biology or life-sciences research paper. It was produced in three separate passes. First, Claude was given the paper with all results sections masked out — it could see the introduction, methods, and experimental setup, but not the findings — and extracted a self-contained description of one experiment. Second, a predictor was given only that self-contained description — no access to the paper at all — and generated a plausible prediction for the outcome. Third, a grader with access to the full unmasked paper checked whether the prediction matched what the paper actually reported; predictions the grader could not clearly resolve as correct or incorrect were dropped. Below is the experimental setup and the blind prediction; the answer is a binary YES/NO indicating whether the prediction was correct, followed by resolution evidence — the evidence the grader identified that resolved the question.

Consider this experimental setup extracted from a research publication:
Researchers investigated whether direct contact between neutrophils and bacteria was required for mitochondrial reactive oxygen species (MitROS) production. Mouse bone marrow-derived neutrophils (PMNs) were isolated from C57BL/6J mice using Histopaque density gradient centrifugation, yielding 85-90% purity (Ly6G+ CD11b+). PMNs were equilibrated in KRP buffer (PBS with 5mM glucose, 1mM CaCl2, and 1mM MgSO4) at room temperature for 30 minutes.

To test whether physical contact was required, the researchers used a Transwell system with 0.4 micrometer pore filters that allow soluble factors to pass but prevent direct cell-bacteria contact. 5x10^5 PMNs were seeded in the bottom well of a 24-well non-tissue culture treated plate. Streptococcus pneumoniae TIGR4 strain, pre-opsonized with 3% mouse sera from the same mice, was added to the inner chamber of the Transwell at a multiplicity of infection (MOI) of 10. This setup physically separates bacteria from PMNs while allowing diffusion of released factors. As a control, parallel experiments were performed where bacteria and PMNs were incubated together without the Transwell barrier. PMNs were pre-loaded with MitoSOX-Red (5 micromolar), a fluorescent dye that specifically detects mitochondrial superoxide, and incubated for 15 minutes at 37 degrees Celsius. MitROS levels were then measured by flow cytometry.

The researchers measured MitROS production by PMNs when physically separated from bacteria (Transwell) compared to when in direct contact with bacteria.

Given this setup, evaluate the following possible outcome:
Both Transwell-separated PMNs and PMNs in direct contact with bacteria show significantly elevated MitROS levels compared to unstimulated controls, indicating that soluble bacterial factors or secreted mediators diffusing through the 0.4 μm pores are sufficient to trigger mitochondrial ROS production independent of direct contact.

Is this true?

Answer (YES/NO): YES